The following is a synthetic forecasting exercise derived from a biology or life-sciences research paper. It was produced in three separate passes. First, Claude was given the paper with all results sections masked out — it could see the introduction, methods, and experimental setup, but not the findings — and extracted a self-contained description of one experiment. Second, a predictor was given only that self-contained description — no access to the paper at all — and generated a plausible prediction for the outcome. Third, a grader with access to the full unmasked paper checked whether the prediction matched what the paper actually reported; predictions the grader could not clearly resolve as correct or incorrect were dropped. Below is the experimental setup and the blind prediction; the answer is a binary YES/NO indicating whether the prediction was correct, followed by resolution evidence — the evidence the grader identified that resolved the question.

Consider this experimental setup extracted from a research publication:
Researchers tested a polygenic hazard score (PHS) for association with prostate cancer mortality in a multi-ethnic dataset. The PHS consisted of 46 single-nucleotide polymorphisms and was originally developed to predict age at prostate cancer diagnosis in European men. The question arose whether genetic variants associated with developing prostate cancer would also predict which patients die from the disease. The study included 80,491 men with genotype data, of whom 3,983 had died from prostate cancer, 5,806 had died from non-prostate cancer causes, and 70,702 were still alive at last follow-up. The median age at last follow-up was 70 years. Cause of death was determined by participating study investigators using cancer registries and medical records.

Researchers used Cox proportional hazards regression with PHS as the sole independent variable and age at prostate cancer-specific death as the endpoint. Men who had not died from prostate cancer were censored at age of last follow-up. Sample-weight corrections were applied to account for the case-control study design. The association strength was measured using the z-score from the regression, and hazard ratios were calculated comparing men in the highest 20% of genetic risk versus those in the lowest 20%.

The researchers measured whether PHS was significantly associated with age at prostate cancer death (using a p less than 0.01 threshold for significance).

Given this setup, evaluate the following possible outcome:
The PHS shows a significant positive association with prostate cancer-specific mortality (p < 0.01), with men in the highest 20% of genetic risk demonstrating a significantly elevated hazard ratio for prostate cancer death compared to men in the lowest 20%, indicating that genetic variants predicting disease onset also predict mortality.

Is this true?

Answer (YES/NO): YES